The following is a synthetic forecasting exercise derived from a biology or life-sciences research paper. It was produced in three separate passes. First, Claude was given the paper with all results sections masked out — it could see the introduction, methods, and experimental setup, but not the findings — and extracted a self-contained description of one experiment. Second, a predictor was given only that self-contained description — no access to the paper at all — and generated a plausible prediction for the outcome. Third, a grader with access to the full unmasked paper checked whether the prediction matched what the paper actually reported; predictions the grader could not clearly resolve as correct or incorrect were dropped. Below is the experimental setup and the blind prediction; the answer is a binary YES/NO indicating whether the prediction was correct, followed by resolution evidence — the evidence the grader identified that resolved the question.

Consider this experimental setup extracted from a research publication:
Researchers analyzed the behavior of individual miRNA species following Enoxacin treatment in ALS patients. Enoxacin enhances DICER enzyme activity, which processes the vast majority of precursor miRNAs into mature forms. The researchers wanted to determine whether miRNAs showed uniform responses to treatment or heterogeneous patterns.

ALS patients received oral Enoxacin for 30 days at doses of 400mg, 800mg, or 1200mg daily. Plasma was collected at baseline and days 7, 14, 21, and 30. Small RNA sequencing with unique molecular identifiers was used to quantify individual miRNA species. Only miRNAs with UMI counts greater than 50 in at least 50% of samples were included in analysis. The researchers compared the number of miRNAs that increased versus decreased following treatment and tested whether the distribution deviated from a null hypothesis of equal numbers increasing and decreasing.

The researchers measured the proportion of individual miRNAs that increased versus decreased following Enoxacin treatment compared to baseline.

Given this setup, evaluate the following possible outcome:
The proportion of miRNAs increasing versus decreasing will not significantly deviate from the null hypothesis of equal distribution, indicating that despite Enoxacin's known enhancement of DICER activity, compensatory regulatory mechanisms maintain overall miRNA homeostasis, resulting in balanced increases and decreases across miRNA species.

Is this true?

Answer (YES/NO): NO